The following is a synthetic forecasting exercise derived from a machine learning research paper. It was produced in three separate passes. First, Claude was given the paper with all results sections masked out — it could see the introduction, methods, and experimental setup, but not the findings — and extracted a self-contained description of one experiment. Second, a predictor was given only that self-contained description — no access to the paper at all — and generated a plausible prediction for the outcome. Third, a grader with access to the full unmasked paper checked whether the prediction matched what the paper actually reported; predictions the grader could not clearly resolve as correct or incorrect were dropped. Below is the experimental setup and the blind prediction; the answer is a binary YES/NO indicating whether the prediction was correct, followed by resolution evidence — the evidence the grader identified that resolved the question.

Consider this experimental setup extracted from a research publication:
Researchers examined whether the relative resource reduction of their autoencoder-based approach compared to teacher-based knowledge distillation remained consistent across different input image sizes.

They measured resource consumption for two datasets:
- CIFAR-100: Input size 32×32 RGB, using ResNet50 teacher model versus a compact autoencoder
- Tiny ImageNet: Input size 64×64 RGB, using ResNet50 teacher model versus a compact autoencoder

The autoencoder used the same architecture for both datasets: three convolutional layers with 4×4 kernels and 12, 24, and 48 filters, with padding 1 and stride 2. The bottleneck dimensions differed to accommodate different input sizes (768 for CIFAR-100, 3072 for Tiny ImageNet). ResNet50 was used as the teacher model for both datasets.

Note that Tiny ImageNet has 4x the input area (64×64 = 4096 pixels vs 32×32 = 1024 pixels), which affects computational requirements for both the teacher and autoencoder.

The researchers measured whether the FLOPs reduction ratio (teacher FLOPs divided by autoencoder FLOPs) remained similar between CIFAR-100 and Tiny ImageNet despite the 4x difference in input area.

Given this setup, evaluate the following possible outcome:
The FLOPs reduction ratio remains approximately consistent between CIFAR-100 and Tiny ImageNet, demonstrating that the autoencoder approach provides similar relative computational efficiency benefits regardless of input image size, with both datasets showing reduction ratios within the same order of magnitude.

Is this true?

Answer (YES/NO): YES